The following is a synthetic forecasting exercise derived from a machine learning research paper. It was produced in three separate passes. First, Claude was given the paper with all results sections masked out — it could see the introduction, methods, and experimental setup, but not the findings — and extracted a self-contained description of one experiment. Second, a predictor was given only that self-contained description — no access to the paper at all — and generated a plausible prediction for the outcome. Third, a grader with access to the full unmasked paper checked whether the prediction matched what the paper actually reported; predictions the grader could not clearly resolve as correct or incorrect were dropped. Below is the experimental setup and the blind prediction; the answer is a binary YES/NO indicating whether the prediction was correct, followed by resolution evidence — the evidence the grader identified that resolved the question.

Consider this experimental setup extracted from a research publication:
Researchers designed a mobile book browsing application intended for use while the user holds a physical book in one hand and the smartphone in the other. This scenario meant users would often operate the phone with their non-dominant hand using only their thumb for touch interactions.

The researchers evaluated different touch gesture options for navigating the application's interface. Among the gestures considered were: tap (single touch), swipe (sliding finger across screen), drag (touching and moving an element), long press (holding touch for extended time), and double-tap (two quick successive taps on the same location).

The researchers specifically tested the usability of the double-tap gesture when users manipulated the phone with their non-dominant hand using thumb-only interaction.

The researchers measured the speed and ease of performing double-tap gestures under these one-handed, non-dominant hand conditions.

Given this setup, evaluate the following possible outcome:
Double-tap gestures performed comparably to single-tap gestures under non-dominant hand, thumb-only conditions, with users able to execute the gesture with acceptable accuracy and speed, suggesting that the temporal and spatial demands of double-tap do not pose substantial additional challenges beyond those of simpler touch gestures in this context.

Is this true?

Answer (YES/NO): NO